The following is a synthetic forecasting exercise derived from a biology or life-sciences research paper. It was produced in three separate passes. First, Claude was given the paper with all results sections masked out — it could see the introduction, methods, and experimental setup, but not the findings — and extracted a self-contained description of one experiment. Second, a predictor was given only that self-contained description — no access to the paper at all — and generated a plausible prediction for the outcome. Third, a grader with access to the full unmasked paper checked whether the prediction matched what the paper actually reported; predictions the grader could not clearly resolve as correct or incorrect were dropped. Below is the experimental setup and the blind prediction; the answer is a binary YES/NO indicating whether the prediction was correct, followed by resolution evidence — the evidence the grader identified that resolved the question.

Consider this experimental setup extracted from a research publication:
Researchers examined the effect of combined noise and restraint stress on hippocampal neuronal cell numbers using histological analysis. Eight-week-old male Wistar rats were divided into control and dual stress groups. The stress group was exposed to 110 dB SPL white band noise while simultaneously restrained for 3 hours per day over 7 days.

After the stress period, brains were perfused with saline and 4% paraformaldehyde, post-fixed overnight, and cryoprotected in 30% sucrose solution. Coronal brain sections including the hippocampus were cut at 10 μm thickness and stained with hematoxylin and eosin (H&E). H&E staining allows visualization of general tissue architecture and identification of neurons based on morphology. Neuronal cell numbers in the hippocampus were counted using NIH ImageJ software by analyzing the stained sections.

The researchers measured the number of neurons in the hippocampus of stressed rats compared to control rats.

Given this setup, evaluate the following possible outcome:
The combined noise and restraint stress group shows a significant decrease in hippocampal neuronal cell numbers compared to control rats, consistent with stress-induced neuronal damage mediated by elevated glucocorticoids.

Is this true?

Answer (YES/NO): YES